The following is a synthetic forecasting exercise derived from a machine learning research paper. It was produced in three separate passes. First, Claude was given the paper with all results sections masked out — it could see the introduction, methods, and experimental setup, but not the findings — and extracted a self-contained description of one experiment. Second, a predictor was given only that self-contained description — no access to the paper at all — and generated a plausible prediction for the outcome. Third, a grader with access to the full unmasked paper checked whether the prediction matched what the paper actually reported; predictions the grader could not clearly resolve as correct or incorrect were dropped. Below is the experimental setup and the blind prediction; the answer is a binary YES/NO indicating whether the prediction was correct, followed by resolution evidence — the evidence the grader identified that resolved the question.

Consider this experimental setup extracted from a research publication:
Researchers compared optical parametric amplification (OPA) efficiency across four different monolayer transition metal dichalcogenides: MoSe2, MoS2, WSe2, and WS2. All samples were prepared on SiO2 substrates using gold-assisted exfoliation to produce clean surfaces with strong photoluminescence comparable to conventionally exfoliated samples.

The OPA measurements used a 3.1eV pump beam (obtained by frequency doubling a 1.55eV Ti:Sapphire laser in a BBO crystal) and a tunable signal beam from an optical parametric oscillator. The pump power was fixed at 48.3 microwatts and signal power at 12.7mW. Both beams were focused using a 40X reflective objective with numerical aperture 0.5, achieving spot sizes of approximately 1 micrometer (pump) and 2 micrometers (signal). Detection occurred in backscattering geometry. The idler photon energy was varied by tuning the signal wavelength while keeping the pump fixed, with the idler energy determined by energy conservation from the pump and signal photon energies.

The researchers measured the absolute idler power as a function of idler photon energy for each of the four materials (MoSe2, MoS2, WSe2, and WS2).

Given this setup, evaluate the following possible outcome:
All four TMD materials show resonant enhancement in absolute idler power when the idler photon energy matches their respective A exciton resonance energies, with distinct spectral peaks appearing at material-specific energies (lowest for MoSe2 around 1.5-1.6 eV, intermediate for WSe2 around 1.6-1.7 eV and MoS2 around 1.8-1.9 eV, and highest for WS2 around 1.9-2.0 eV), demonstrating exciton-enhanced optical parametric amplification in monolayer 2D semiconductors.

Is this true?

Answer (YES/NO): NO